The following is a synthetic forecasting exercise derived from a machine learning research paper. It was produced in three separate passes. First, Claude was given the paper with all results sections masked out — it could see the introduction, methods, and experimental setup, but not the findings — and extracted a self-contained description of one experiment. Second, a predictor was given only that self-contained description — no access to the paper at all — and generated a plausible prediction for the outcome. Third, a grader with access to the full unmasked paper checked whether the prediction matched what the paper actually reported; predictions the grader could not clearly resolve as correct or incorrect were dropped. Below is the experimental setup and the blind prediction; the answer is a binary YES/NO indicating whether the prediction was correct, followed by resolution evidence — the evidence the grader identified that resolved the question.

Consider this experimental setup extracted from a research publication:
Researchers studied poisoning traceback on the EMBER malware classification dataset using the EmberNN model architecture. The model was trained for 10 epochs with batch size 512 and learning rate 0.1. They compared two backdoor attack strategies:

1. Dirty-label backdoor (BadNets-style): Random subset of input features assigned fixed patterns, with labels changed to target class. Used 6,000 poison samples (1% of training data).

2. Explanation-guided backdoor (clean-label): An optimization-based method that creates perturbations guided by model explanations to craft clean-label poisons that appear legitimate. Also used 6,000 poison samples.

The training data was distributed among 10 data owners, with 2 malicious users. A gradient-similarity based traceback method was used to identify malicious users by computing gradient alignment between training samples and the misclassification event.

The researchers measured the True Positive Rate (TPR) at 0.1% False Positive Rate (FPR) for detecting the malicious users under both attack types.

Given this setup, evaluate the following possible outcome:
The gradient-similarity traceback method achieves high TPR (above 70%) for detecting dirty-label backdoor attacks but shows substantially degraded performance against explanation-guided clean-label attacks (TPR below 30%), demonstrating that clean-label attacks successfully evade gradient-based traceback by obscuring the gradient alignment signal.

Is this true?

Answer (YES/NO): NO